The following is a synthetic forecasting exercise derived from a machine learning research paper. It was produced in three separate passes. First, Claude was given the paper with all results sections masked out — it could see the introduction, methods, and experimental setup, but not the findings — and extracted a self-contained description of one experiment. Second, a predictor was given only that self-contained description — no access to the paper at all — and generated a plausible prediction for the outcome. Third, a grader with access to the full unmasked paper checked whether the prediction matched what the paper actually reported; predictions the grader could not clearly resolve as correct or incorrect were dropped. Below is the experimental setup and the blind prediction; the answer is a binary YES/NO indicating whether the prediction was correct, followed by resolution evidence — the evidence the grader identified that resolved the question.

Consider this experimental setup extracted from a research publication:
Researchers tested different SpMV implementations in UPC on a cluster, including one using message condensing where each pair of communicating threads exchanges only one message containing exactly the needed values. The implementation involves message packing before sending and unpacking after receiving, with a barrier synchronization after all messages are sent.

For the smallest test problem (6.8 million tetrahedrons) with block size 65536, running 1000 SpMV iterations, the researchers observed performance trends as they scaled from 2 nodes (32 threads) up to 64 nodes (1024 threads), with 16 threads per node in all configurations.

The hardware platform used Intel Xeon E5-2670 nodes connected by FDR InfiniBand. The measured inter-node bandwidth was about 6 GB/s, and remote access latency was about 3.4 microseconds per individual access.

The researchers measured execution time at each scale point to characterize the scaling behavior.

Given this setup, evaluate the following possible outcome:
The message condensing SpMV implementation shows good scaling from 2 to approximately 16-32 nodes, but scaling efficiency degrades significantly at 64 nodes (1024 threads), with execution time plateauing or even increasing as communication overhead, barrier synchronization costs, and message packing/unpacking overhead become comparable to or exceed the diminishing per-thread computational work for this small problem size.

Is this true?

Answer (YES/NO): YES